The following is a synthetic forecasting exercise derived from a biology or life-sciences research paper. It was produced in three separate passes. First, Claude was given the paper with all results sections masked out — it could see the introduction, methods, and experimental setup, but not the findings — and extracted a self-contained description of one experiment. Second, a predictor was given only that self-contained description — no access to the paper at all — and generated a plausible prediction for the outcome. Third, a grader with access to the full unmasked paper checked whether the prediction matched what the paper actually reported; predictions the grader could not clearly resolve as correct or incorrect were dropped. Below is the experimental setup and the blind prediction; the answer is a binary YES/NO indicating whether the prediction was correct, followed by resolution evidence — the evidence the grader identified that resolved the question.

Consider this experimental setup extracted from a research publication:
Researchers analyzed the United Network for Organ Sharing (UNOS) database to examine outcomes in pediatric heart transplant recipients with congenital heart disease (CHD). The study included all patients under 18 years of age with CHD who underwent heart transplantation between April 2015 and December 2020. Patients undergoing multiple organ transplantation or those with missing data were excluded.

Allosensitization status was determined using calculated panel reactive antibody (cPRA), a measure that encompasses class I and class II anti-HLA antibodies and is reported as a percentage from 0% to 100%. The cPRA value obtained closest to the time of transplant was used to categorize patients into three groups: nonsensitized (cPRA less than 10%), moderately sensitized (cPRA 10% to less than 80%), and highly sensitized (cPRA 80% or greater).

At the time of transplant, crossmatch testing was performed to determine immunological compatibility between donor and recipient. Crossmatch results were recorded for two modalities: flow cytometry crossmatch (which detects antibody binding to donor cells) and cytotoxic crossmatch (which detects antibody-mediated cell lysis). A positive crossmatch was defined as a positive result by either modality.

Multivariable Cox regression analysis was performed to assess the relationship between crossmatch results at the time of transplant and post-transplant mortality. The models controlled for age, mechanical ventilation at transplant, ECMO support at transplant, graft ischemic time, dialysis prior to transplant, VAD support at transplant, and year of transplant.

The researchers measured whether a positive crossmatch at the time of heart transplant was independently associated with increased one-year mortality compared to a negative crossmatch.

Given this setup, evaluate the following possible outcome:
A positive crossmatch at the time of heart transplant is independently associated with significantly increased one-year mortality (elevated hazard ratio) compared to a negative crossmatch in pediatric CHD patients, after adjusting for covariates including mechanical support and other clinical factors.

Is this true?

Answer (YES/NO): YES